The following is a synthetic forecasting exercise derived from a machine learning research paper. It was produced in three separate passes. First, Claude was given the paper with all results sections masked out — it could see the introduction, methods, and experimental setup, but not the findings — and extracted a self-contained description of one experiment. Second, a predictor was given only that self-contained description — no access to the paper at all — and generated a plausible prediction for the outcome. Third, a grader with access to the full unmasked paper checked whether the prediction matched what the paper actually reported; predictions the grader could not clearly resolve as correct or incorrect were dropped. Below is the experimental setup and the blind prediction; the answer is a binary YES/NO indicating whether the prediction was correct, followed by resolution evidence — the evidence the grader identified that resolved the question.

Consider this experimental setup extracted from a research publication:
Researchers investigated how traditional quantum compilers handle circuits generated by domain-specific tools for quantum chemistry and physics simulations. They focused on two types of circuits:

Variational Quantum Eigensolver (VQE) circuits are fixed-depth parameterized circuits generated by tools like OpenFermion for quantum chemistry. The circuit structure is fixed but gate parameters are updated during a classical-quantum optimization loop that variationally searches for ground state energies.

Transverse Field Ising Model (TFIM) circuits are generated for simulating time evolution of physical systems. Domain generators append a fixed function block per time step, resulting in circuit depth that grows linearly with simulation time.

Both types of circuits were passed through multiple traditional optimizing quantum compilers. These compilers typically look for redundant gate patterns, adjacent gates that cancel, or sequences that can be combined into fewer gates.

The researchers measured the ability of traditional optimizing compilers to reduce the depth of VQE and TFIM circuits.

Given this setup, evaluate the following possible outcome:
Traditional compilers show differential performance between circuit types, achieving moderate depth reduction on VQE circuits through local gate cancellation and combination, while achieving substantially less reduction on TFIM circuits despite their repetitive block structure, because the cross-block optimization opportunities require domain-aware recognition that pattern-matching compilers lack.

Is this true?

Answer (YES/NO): NO